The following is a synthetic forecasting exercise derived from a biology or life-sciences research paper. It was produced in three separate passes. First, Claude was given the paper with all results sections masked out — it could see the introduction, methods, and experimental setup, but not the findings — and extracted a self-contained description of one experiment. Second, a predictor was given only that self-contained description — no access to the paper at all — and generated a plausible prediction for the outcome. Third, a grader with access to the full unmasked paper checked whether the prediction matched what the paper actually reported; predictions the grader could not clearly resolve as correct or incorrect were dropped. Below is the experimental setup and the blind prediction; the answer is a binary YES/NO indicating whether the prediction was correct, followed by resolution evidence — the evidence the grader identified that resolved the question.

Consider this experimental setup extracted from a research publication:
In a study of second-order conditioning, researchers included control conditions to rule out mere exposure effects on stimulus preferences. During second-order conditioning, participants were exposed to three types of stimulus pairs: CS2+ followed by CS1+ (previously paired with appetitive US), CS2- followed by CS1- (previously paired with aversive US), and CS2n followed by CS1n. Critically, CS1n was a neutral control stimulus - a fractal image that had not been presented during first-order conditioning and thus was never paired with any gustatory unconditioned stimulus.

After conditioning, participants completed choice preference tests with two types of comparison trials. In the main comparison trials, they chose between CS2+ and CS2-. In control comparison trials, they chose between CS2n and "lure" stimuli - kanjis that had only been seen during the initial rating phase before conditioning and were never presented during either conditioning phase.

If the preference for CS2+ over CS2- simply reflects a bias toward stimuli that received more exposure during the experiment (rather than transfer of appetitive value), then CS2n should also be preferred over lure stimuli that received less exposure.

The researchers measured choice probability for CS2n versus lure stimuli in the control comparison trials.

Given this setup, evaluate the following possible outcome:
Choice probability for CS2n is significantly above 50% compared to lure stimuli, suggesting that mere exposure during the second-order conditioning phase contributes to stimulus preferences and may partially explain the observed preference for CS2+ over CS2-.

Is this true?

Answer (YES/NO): NO